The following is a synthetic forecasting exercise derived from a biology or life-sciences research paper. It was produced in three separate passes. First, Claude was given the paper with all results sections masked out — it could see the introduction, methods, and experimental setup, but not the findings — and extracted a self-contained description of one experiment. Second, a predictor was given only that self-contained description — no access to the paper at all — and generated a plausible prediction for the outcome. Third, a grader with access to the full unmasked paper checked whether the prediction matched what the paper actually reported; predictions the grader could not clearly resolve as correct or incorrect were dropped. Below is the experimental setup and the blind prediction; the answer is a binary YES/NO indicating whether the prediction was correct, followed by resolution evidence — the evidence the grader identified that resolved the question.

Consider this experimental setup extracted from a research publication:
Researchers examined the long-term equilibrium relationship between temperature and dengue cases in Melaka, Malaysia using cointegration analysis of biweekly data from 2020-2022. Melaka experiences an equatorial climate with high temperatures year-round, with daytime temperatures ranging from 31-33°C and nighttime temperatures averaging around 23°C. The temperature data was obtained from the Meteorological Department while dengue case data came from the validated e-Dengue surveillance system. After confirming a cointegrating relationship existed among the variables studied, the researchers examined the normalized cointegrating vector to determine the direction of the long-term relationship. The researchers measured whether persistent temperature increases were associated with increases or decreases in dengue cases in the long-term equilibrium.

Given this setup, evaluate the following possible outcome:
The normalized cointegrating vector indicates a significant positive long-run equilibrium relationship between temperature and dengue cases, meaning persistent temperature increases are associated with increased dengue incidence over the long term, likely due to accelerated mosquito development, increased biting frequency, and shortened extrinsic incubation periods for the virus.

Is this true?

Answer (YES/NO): NO